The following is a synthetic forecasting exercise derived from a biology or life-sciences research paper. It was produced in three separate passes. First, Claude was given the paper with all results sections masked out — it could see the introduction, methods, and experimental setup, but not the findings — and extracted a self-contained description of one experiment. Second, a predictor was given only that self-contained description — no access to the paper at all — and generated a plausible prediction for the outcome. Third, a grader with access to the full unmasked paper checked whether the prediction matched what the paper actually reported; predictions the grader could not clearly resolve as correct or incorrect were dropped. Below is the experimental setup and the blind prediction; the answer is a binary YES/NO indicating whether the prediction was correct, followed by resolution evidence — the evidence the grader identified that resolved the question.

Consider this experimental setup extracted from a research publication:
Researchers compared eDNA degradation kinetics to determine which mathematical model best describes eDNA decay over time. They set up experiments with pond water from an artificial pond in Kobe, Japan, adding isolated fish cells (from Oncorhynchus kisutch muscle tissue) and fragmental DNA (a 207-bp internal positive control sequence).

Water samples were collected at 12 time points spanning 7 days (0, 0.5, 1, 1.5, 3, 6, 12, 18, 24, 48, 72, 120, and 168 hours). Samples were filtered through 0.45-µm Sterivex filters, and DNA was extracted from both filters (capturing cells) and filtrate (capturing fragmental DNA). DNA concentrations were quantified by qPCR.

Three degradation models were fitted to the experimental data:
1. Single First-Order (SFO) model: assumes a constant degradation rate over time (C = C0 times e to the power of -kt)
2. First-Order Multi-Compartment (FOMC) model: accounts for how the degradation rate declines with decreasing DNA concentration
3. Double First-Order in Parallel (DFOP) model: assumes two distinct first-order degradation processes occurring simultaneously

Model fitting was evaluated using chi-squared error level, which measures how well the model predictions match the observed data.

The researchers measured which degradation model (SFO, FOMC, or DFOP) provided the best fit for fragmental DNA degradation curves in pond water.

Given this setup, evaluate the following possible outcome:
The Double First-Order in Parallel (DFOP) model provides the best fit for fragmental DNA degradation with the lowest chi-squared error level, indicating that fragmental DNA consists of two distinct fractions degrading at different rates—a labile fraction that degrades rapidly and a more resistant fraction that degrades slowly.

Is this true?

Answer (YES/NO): NO